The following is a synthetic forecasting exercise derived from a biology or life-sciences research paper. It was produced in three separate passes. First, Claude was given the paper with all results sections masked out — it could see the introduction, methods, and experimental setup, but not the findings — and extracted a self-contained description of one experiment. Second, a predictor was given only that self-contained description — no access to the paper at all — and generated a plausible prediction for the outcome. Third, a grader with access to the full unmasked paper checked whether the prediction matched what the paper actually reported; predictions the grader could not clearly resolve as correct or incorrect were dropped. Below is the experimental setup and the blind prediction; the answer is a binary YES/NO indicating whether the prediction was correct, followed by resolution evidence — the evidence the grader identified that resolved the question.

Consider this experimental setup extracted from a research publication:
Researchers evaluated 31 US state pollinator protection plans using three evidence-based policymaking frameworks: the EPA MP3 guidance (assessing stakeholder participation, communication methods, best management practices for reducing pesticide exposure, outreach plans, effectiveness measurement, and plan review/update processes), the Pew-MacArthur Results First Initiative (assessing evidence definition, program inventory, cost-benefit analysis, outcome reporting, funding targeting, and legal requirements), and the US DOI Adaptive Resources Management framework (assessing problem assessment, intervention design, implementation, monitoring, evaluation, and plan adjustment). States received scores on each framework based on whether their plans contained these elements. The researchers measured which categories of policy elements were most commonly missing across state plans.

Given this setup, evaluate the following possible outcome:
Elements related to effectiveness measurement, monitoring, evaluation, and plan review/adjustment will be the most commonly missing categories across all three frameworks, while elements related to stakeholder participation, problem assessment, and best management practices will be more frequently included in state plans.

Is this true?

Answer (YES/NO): YES